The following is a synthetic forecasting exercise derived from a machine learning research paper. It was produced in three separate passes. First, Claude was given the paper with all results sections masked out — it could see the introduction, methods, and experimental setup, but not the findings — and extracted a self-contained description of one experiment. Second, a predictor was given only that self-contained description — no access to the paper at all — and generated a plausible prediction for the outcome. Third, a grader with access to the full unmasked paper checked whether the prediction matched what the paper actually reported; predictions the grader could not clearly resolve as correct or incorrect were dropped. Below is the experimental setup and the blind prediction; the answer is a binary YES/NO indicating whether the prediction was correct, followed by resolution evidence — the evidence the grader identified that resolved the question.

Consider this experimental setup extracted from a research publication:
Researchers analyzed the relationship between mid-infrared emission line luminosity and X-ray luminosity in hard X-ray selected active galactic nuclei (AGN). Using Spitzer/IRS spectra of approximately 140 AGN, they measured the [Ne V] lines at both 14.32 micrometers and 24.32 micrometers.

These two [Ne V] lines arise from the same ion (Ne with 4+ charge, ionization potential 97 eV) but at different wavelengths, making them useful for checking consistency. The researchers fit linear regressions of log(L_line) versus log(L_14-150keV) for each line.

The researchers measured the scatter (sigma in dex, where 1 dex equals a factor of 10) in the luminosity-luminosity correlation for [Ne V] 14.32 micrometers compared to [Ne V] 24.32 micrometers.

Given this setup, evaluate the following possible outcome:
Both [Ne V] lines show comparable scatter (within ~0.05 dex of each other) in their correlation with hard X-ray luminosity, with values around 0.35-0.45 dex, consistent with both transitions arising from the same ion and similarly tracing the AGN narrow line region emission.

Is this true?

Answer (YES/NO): NO